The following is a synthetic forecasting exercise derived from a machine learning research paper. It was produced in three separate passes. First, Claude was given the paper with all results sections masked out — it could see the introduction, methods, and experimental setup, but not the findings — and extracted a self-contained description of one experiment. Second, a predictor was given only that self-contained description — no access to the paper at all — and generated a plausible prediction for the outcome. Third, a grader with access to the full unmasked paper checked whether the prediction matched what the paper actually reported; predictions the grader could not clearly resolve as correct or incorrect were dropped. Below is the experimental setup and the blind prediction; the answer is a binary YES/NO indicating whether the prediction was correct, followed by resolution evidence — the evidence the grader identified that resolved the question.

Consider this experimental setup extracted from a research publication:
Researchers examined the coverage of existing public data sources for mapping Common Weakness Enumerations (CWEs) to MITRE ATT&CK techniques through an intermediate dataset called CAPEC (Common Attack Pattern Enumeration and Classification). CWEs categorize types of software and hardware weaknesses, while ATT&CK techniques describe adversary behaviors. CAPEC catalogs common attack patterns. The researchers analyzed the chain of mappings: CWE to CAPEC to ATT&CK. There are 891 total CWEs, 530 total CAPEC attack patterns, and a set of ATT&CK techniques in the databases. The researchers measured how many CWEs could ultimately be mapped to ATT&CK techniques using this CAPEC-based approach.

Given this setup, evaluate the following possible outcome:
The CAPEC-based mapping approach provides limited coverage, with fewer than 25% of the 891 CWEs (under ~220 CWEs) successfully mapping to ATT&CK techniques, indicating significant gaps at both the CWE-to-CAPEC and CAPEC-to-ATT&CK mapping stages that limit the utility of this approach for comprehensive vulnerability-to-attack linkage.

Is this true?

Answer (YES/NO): YES